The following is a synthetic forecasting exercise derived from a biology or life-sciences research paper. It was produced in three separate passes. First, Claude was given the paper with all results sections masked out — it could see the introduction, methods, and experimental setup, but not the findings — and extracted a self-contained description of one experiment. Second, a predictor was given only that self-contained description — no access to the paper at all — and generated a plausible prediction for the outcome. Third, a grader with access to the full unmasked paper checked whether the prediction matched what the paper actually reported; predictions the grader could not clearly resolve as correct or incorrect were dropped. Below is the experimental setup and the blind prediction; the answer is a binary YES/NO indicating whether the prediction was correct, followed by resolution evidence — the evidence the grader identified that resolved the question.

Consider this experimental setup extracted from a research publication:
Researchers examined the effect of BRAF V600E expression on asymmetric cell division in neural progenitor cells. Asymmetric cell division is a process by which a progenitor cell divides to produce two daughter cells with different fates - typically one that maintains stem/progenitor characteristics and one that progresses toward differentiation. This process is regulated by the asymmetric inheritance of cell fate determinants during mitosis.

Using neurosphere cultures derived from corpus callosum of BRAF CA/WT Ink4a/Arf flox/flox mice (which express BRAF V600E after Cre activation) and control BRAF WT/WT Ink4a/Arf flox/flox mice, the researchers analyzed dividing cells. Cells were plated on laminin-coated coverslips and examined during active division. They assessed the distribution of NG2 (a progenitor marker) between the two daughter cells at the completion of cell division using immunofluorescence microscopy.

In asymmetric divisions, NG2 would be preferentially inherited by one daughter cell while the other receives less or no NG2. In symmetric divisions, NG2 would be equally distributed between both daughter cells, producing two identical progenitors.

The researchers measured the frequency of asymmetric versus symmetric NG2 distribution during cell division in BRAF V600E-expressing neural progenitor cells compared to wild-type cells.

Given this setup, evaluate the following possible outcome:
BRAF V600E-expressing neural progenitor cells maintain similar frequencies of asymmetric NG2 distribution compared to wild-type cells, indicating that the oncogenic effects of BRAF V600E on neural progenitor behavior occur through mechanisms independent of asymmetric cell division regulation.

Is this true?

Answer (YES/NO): NO